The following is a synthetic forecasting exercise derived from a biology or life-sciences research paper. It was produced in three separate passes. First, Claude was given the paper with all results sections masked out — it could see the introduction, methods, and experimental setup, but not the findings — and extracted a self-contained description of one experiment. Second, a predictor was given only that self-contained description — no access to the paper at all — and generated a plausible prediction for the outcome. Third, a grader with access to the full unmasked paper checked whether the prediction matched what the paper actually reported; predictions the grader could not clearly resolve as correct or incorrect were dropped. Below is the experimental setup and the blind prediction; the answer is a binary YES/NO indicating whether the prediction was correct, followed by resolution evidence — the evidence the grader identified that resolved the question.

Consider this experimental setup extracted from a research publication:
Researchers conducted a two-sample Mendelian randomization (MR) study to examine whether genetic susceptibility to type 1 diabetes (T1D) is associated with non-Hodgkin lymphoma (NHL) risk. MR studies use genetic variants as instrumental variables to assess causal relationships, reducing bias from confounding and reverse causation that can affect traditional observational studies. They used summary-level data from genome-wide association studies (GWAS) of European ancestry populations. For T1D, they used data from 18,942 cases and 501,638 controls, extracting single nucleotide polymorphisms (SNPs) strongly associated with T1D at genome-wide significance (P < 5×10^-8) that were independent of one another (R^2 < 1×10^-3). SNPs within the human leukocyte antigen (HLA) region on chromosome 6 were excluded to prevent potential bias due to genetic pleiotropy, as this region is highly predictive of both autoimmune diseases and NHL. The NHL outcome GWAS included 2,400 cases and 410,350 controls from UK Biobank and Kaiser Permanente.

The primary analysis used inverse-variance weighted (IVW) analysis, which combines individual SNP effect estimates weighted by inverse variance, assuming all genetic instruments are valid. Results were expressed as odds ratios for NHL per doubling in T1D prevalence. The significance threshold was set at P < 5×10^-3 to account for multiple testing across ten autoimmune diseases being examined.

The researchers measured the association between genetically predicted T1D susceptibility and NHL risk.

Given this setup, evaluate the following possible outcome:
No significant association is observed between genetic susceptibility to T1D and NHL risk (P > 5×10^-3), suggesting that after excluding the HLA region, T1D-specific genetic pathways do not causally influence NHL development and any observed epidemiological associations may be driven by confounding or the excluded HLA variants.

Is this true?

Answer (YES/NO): NO